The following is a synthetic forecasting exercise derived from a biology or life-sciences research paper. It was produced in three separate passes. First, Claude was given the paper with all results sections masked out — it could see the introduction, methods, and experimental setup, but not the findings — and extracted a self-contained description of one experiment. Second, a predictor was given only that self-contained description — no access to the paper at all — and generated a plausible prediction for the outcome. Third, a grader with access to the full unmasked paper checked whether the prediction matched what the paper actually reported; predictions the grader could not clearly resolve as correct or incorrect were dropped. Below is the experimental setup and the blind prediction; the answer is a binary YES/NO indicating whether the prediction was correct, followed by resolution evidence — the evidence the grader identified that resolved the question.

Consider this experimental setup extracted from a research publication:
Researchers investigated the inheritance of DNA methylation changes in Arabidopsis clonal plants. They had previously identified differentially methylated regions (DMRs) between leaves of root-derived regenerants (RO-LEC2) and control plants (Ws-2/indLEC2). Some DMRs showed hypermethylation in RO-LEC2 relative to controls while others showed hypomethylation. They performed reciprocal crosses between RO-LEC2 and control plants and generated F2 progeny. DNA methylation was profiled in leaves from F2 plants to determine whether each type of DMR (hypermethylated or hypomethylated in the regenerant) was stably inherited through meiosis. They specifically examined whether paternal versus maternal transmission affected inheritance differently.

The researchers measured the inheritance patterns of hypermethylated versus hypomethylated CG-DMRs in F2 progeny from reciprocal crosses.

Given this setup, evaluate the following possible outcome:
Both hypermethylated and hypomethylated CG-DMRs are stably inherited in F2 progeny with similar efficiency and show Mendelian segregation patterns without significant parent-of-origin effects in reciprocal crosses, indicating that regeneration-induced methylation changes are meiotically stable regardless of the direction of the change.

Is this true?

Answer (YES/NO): NO